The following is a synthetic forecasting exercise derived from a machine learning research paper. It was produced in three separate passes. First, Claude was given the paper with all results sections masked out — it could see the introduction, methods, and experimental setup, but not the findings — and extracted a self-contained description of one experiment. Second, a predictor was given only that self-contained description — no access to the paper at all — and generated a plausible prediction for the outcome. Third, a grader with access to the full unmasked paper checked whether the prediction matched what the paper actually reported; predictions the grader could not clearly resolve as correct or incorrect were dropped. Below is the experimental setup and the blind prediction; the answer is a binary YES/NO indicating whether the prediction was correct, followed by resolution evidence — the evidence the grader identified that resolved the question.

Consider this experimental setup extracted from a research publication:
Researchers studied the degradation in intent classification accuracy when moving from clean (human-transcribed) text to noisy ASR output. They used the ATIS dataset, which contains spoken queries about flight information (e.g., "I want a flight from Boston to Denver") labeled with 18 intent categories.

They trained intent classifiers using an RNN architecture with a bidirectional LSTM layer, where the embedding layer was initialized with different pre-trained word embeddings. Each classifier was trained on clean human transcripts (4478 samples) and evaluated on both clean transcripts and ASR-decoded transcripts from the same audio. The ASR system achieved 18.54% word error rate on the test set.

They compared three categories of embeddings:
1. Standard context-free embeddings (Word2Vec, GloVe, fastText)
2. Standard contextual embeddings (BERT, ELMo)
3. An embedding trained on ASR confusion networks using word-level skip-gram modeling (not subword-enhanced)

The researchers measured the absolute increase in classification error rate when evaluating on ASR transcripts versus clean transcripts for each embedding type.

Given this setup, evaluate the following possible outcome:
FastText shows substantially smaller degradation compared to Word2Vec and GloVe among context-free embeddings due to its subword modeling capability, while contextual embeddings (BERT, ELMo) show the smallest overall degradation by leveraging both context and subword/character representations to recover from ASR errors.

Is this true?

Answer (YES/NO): NO